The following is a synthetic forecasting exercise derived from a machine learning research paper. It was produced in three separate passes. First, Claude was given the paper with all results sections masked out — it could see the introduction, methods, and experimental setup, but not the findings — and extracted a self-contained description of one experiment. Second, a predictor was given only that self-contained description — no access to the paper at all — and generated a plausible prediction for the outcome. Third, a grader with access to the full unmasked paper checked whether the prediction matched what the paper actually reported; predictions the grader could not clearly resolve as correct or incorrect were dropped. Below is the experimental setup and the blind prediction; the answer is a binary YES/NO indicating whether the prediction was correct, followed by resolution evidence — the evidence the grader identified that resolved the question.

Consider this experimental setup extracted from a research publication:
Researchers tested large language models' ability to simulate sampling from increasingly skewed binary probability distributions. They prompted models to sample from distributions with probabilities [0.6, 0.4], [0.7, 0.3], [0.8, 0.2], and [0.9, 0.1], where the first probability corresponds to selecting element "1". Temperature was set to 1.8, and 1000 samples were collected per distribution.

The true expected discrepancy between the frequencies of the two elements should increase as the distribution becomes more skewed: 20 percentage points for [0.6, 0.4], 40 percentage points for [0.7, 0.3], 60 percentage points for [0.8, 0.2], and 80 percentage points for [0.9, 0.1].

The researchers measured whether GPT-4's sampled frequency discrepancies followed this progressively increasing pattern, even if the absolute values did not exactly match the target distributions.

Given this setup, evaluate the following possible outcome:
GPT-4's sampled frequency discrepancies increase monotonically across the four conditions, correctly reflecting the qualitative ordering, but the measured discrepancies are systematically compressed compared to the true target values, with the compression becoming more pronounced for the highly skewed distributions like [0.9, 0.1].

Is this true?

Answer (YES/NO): NO